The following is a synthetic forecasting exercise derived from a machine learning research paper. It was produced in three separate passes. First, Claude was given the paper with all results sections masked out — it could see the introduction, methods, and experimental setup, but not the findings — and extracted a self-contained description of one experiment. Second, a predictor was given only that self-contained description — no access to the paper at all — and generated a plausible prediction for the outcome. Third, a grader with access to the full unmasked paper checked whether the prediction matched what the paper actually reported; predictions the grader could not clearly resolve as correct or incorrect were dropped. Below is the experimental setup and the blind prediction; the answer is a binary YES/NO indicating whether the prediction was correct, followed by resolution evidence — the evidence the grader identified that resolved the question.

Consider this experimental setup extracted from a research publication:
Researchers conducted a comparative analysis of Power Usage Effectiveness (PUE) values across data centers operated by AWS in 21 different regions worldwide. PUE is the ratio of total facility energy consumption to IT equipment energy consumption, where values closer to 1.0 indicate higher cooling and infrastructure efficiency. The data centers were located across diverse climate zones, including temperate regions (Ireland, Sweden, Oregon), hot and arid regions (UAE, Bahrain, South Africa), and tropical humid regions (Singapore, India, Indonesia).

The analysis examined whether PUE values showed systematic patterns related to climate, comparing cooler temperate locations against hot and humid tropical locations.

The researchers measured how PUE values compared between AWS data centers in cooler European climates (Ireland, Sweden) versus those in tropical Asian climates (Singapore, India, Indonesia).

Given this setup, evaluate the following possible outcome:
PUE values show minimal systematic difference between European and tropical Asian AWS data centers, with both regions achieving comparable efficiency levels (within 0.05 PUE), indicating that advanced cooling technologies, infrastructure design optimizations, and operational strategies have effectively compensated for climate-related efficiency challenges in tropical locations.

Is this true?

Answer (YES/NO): NO